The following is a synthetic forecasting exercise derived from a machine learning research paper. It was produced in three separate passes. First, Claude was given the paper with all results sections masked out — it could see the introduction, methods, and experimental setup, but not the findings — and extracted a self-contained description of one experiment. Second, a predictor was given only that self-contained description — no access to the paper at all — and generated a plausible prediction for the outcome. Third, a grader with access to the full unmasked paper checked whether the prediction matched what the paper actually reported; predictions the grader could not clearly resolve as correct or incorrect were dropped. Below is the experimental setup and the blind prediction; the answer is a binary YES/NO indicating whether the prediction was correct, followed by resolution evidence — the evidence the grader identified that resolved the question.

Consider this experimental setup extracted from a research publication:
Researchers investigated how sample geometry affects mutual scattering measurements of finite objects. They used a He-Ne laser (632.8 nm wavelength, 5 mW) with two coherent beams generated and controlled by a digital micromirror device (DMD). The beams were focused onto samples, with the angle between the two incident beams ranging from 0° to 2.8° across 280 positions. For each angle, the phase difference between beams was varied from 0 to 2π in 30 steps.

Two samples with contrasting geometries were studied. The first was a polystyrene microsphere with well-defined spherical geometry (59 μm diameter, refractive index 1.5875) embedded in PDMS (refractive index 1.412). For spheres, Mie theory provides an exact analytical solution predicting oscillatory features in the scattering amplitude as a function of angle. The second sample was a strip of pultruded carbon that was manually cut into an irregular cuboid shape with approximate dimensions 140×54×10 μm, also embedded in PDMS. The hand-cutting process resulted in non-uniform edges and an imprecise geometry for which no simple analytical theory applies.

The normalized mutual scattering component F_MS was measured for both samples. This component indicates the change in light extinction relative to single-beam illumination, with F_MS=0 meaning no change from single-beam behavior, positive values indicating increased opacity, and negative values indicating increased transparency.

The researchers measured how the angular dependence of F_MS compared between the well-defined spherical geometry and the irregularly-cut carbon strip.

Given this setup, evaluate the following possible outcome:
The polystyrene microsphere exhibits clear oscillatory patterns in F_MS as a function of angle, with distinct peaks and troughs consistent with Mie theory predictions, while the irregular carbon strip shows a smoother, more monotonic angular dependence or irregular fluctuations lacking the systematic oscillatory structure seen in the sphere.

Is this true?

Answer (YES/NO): NO